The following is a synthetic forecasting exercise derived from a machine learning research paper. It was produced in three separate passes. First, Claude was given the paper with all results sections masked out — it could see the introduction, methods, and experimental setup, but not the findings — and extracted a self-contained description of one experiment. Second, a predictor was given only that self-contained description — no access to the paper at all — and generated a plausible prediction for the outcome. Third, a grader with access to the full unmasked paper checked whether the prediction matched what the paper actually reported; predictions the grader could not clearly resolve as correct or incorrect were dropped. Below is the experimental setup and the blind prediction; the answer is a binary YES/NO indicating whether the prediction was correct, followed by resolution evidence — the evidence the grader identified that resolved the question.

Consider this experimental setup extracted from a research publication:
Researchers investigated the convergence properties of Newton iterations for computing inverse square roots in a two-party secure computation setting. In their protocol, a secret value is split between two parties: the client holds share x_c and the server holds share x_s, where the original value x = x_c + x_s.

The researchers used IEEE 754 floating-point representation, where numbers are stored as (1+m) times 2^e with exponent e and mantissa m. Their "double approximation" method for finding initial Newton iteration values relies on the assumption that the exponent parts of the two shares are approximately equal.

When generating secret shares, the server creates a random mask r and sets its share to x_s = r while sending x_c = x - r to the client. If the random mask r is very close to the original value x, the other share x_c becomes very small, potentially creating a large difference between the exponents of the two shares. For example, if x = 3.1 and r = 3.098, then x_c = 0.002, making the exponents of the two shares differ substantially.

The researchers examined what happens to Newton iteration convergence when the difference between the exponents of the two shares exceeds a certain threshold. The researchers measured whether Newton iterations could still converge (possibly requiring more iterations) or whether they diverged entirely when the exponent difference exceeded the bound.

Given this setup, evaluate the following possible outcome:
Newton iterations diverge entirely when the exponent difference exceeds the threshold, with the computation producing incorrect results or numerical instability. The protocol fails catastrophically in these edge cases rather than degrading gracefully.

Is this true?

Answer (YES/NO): YES